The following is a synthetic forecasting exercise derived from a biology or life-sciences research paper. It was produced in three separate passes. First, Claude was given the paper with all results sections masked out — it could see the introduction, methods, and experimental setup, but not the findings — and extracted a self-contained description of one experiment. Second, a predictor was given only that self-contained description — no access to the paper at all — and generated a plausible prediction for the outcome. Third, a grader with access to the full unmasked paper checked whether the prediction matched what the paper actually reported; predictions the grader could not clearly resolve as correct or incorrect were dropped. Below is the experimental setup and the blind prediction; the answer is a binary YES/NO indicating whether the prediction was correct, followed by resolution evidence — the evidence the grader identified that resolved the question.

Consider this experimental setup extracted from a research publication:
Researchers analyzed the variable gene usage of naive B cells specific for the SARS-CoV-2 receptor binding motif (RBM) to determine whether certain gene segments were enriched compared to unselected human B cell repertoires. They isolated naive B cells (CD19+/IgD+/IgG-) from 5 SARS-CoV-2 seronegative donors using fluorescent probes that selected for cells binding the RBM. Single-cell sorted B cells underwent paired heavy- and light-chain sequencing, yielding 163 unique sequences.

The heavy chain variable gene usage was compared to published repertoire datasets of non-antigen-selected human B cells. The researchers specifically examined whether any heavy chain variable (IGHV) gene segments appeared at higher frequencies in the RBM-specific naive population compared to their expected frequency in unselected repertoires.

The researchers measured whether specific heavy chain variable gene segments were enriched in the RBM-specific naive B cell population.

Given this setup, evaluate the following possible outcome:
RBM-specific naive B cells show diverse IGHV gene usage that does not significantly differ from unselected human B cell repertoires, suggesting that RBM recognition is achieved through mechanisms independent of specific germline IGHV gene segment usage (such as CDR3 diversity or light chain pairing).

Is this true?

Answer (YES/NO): NO